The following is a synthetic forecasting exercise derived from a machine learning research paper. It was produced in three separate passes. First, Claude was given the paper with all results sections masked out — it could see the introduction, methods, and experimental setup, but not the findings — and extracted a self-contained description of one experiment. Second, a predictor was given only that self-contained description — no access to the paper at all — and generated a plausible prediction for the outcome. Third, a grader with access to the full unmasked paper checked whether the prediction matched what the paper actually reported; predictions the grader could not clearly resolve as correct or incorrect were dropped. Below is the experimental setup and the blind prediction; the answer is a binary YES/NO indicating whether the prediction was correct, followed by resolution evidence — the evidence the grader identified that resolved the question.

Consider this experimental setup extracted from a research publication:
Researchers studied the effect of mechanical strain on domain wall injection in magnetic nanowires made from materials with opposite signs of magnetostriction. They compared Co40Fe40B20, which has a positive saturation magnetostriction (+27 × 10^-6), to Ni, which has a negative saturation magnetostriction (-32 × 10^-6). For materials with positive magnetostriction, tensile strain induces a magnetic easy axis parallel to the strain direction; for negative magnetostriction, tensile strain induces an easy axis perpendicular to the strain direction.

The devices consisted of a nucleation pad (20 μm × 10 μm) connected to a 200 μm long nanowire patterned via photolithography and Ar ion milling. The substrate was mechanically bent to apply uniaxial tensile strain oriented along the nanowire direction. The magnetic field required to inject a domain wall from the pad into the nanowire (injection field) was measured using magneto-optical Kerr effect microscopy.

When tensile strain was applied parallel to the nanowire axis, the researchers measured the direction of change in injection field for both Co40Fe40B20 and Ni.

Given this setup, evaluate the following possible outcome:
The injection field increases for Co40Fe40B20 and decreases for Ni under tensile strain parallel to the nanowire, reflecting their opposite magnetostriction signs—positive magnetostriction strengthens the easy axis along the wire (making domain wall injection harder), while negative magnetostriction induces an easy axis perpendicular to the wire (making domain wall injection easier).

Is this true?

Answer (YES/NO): NO